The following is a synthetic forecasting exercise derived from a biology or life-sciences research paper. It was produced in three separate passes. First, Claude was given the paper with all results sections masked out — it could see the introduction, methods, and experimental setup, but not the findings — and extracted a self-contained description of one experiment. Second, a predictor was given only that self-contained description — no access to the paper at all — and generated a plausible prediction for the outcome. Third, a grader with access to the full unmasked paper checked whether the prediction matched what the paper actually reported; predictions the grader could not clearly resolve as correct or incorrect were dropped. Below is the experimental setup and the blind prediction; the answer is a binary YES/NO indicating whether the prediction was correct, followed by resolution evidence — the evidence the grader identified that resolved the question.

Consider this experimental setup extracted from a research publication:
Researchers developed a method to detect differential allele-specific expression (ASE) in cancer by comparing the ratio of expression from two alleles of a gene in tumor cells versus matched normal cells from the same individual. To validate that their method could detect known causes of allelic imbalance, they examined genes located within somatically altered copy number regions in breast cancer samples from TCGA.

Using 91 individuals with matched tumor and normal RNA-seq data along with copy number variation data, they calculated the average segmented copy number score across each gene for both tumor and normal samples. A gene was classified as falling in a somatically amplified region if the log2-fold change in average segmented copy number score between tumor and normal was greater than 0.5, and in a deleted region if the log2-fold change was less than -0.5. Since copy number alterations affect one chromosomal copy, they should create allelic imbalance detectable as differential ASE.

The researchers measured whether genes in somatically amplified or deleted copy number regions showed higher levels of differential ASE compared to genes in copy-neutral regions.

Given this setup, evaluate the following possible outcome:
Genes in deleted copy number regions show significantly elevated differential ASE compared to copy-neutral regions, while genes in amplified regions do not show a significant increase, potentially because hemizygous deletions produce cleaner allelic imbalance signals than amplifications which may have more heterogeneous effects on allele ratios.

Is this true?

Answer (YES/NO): NO